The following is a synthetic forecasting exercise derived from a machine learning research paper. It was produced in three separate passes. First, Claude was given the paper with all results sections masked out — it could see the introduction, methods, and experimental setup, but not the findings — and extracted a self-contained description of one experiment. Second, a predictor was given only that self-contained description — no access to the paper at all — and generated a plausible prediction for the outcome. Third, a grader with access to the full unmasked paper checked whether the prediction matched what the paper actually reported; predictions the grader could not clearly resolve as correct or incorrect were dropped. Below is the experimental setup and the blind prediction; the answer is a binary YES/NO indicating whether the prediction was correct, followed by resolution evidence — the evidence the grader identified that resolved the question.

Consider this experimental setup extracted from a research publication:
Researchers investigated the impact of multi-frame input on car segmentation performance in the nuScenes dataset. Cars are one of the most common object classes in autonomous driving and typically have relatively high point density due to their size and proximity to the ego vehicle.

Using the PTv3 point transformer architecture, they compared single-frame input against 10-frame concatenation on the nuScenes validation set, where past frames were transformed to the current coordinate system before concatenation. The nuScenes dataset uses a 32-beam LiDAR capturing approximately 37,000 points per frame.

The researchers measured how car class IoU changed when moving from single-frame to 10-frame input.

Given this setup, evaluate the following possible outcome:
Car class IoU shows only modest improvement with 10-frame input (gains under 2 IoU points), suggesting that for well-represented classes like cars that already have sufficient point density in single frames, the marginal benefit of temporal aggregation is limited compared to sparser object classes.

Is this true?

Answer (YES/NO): NO